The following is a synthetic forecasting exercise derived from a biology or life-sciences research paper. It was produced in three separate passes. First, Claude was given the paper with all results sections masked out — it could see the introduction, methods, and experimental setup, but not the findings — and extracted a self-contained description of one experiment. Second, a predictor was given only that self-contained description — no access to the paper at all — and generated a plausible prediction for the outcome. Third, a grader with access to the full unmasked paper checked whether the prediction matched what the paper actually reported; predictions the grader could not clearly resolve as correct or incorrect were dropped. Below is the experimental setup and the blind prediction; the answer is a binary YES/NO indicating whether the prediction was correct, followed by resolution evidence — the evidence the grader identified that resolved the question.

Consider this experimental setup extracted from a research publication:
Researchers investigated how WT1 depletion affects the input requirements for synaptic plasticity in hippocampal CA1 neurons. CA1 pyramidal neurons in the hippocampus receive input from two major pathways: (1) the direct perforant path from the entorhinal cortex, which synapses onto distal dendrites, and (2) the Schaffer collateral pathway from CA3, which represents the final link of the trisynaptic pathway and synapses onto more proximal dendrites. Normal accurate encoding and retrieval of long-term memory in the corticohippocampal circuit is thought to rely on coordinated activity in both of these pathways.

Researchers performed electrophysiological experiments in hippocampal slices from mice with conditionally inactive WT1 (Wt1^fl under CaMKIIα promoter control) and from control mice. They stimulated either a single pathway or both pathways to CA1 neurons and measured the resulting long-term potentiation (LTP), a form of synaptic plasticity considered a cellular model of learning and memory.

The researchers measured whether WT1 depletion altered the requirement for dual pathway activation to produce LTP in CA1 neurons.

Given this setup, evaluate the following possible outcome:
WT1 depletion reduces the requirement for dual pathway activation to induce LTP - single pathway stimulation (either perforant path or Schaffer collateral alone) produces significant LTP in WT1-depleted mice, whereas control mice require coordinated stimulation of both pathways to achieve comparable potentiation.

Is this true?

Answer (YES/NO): YES